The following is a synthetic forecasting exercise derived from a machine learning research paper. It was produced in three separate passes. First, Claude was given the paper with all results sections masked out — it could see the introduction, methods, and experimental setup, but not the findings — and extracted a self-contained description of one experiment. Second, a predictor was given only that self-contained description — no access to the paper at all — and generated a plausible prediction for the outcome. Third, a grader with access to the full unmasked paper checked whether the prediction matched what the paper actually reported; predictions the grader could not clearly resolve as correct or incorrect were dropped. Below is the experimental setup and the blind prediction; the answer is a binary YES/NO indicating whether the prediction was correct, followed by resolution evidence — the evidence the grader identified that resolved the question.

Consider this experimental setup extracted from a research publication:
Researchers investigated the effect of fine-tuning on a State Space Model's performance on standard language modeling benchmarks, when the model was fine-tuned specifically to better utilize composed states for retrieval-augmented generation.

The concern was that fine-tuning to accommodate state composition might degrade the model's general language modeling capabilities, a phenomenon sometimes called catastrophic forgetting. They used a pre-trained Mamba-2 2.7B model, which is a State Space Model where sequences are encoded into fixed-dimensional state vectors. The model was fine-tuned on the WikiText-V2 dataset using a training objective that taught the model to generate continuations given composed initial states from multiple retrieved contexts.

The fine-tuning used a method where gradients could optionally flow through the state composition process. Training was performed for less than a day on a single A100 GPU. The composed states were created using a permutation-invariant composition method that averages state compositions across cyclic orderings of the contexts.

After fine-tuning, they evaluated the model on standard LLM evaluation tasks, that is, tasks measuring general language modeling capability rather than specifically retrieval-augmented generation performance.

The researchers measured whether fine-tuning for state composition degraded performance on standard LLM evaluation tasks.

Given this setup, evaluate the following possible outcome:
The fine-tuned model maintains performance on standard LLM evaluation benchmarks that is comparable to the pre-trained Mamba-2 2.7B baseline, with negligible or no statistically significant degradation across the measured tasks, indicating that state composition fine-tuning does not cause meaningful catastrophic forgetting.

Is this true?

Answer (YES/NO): YES